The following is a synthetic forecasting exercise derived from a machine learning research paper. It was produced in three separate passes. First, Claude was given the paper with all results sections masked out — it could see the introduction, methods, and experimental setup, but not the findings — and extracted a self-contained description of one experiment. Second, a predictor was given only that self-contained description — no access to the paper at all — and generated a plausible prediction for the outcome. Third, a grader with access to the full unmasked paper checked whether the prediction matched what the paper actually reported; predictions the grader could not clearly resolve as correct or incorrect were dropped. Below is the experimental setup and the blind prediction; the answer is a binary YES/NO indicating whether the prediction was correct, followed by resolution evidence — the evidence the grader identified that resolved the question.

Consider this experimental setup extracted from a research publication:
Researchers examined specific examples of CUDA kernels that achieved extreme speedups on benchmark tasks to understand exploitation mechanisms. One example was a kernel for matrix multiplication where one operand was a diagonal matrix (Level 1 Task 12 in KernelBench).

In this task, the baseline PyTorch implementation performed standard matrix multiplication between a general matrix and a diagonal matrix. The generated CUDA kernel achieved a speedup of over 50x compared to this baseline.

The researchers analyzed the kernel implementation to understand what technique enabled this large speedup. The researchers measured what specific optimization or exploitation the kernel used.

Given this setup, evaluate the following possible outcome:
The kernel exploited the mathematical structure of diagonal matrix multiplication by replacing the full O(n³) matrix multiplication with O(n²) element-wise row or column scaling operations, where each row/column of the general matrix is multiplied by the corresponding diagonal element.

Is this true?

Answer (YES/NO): YES